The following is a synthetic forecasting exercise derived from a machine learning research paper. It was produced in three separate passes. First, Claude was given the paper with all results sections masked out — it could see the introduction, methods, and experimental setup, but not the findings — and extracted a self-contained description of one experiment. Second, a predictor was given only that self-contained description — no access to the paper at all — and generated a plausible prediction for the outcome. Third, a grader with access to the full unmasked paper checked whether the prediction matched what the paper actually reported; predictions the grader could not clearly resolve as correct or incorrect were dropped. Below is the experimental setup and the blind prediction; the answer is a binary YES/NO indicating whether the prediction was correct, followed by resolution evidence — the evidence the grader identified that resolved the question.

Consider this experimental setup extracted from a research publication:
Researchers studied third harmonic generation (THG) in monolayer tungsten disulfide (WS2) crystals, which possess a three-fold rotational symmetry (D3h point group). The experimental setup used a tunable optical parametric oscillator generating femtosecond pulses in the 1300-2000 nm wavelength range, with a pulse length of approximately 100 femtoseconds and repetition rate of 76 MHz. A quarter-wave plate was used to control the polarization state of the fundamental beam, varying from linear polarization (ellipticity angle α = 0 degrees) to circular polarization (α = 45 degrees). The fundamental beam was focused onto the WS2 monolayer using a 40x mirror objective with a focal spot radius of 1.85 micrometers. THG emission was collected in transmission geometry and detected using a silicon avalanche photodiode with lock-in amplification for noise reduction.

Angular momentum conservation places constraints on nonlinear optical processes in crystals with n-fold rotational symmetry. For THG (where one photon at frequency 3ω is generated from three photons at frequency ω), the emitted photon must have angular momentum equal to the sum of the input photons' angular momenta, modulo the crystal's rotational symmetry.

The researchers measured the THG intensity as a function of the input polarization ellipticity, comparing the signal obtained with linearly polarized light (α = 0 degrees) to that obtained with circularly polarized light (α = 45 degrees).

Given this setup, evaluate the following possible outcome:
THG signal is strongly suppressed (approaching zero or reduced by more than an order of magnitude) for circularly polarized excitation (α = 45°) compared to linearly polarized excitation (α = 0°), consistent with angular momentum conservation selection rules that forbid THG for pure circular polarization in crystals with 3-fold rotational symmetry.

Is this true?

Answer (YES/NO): YES